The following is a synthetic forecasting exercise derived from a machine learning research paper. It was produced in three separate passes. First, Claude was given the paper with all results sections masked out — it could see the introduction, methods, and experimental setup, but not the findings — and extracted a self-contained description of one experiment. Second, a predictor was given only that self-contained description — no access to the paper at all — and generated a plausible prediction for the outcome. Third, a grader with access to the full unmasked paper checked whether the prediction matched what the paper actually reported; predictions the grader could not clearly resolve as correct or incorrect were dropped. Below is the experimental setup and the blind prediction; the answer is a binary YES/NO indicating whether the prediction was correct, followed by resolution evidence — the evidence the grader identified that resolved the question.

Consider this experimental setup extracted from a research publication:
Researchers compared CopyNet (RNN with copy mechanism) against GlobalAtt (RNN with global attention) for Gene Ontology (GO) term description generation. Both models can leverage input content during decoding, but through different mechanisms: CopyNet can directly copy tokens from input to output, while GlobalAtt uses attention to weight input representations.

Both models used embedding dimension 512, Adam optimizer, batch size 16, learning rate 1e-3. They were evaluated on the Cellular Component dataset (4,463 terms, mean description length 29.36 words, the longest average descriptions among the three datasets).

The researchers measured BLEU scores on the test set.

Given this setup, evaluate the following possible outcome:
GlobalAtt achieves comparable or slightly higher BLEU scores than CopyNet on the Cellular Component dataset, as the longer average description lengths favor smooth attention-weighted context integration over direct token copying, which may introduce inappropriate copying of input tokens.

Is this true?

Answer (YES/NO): NO